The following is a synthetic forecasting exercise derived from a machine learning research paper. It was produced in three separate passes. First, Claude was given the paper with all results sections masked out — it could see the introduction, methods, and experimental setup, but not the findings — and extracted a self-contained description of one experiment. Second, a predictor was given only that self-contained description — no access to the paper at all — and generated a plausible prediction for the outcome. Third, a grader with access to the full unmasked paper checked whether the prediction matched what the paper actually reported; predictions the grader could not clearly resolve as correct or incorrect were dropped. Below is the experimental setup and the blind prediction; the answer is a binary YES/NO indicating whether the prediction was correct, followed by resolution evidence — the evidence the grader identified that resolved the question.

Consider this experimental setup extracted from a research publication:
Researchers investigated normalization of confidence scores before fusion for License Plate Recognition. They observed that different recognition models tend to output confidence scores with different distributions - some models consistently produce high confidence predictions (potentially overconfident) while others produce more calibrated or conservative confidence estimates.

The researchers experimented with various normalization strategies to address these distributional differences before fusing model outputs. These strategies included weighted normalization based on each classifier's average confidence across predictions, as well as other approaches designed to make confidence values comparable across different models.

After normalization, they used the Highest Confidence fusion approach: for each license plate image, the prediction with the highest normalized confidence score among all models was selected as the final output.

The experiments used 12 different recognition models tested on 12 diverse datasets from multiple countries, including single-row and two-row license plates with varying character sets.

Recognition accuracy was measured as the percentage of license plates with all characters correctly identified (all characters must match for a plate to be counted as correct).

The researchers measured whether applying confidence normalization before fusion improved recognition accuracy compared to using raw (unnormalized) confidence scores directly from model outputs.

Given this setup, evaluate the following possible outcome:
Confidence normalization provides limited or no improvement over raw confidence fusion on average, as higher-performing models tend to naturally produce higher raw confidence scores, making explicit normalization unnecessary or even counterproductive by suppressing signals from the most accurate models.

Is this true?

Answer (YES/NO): YES